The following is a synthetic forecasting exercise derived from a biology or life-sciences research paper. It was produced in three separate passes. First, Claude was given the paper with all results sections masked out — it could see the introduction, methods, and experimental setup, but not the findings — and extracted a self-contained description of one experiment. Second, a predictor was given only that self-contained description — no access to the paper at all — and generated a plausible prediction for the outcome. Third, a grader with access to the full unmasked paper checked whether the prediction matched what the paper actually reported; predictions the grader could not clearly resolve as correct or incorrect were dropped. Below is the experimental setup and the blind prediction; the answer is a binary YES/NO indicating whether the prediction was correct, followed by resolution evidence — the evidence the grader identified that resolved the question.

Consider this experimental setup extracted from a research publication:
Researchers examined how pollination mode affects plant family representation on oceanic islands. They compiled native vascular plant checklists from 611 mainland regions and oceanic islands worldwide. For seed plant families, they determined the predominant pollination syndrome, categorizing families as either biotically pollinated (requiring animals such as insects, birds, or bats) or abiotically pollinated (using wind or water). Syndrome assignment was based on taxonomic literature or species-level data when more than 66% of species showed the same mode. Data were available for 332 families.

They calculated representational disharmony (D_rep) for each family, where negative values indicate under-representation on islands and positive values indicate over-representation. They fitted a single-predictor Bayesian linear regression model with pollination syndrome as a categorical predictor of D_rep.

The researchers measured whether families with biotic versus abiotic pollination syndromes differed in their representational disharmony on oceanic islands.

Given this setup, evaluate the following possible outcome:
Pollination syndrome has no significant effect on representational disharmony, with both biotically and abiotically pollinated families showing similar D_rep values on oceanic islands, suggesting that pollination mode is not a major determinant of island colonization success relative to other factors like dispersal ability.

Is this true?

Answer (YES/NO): NO